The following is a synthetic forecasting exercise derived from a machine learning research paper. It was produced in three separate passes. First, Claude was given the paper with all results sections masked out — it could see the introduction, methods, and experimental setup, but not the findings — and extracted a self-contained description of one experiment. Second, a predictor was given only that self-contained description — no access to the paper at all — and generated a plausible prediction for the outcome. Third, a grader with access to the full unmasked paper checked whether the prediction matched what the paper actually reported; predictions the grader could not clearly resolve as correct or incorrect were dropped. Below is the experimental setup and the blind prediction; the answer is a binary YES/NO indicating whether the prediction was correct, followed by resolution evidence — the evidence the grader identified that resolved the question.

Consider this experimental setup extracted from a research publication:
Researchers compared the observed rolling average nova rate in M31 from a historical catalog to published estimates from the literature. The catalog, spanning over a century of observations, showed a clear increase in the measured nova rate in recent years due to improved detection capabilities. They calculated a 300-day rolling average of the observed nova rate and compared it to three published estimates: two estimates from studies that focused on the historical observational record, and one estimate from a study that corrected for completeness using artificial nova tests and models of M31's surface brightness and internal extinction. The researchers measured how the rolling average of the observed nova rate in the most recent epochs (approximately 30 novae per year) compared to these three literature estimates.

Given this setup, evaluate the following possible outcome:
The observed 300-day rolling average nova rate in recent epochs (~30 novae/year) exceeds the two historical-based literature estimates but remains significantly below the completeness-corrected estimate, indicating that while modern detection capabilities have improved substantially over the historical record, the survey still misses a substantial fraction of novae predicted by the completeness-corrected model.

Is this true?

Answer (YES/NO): NO